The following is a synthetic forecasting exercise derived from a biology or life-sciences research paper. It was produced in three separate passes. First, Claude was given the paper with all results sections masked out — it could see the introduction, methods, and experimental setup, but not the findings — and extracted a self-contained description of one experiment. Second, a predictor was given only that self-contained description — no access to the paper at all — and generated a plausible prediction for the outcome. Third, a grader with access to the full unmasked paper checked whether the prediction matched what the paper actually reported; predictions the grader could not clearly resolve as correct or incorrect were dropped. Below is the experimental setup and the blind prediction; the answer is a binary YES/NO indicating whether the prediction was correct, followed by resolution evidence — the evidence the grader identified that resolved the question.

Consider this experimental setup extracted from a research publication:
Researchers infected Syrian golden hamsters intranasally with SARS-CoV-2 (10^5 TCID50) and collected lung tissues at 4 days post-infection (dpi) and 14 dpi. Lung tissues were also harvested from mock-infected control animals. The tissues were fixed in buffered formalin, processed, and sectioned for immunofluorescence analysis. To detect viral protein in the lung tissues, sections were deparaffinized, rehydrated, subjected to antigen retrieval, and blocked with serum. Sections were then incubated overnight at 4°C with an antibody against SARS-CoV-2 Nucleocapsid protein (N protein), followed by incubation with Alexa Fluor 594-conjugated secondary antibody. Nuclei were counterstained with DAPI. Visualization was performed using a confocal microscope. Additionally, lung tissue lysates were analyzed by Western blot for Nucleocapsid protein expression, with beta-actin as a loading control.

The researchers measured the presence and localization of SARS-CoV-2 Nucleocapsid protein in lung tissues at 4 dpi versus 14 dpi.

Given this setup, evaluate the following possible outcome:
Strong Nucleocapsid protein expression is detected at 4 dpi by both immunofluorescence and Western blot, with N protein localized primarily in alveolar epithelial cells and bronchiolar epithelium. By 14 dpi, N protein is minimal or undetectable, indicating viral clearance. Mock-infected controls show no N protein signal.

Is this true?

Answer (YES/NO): YES